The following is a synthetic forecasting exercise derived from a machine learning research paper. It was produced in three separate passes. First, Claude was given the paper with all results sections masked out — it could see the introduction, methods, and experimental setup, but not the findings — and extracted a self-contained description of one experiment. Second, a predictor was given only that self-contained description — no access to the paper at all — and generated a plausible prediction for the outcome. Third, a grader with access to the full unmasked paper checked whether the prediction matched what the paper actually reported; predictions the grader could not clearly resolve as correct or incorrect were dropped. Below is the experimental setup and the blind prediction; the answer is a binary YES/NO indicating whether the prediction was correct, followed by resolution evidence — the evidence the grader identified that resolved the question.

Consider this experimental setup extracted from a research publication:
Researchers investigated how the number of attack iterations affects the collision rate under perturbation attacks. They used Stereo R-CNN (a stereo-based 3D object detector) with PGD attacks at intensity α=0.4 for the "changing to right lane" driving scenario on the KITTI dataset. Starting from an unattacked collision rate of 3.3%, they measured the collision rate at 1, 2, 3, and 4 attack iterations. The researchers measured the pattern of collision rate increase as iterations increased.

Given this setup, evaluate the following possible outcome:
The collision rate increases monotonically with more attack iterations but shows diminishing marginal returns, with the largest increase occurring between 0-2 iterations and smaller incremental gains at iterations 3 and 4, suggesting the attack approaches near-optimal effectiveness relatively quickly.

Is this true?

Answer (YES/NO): NO